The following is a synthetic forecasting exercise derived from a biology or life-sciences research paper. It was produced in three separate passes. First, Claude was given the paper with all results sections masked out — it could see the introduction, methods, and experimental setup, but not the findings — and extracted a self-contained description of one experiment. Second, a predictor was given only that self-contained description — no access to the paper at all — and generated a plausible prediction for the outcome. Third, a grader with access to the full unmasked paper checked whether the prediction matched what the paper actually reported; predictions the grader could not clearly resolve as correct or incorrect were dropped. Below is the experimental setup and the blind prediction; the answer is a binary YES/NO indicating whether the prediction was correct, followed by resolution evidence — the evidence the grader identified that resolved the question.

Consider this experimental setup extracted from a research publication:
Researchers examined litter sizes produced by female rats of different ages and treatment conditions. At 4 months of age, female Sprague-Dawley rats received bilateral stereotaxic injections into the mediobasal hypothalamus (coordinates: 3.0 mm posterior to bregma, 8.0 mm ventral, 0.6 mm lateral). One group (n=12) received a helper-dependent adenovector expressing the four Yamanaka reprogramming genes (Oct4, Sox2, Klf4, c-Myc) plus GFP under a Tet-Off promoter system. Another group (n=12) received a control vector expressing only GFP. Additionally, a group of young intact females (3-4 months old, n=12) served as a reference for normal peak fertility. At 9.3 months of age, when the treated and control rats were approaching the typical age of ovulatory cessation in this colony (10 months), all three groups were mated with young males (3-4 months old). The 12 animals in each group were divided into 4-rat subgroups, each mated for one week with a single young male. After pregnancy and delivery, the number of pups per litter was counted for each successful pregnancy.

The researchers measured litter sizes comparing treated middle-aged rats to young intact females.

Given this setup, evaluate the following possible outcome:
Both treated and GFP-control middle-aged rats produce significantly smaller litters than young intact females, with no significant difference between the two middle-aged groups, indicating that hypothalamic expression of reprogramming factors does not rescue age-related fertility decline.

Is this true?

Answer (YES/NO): NO